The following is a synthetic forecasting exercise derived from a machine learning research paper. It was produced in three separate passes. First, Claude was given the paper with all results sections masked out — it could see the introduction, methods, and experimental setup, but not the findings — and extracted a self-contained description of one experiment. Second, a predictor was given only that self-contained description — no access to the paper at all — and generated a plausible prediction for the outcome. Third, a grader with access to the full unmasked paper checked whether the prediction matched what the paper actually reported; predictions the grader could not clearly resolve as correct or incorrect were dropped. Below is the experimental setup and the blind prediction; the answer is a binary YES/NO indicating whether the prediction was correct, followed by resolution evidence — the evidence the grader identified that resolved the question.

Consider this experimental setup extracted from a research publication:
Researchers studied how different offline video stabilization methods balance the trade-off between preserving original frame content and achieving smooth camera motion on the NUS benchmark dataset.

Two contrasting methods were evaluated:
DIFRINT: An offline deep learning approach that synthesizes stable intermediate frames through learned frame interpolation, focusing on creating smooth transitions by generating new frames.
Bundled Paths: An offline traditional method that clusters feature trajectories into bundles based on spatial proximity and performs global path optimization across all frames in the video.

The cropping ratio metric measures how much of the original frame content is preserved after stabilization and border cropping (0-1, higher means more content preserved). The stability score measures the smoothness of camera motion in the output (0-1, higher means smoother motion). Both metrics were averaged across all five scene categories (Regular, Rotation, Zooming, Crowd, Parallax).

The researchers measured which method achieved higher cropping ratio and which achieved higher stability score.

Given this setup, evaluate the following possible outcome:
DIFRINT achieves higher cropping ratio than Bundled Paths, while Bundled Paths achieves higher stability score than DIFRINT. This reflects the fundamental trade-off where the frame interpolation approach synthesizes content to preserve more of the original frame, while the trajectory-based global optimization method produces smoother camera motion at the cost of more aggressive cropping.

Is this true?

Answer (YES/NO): YES